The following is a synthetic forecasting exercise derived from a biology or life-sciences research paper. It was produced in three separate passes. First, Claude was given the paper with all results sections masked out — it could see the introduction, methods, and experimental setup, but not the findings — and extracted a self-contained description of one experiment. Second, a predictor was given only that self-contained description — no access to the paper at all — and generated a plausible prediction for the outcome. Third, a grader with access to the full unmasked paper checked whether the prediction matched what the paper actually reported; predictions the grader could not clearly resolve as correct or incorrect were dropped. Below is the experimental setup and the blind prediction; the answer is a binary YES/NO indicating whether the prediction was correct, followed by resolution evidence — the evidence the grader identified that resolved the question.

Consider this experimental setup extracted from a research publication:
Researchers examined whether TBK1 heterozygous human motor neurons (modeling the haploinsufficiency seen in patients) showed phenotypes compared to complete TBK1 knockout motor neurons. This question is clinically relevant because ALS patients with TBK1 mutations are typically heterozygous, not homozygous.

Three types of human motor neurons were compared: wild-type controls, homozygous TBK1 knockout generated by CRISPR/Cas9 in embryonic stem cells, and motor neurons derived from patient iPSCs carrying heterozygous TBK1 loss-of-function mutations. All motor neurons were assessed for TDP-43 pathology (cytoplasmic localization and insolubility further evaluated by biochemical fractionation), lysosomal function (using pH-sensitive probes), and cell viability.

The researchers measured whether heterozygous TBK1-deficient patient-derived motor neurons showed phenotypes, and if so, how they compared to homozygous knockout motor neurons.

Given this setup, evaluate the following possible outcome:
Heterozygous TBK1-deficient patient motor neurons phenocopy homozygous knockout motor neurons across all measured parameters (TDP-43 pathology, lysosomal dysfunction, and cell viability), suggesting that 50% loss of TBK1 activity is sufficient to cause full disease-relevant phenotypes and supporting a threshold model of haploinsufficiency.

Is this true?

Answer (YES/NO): NO